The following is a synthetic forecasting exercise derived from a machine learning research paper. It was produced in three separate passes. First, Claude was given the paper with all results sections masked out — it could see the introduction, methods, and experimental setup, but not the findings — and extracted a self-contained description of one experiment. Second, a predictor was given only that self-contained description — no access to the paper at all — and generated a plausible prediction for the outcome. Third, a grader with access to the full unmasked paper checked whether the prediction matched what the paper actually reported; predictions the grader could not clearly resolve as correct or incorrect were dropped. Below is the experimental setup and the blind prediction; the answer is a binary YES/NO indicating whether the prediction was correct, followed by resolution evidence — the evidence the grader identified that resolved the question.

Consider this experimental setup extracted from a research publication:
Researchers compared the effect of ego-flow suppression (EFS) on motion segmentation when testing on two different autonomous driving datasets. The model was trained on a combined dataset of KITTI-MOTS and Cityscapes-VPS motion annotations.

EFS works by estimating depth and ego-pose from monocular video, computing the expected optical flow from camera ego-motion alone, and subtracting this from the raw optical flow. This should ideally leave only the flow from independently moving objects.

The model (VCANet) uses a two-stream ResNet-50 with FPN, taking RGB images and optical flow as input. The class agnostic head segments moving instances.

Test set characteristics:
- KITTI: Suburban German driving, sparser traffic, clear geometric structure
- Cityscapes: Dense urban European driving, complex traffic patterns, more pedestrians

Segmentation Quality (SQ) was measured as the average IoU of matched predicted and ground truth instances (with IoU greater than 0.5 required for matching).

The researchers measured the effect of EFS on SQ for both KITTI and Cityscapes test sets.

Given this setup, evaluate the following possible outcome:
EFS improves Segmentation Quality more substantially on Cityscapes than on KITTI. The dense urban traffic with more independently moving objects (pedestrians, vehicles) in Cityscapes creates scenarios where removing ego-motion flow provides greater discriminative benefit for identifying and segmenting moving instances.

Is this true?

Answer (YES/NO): NO